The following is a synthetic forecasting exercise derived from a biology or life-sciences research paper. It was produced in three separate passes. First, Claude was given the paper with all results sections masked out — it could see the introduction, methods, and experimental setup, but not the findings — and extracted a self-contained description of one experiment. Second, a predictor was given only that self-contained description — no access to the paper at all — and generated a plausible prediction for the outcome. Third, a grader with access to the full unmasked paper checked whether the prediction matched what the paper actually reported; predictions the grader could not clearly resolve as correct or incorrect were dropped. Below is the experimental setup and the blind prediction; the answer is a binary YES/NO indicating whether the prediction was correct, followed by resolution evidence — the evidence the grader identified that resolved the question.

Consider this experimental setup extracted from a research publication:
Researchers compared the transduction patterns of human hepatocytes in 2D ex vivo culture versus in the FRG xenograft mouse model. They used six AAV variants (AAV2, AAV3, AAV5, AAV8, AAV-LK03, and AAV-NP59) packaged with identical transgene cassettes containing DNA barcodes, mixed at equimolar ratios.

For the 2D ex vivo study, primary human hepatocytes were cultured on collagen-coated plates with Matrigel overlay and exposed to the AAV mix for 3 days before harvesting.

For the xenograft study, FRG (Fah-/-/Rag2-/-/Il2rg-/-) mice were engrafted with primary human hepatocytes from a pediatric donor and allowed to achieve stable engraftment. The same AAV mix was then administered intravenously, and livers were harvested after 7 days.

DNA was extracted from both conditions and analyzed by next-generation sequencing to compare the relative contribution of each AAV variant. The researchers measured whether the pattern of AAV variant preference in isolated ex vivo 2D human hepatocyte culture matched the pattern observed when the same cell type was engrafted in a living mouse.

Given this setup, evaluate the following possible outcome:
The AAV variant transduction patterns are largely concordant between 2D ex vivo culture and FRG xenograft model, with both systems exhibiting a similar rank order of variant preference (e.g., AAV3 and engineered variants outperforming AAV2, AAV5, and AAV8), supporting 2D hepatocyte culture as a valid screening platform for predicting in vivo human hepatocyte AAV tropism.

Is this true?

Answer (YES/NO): NO